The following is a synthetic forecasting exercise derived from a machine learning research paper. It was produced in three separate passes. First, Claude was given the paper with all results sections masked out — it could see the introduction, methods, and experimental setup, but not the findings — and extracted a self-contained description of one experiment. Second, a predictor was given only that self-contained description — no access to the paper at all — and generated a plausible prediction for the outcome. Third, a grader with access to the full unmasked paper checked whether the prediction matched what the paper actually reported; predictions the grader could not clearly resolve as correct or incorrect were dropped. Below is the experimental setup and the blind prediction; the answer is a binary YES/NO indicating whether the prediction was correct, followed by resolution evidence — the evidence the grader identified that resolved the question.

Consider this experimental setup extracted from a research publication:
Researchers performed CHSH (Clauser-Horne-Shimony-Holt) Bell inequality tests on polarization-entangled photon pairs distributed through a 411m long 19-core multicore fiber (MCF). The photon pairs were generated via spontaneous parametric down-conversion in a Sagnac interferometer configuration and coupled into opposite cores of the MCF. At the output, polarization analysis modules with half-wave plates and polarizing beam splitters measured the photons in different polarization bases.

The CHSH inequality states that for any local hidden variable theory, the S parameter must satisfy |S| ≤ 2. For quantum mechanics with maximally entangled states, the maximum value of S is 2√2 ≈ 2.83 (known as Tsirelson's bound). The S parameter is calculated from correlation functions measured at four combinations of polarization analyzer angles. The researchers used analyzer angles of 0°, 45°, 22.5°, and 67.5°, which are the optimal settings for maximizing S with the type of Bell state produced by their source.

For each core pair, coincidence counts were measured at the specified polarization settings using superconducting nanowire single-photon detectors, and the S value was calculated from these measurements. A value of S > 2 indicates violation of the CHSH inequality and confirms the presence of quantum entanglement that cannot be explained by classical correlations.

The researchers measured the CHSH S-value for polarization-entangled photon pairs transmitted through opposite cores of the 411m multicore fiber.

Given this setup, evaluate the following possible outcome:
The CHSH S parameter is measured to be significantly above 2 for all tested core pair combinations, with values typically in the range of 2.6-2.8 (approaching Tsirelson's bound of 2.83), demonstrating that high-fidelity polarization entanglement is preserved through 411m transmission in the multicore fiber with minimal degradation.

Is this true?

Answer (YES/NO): NO